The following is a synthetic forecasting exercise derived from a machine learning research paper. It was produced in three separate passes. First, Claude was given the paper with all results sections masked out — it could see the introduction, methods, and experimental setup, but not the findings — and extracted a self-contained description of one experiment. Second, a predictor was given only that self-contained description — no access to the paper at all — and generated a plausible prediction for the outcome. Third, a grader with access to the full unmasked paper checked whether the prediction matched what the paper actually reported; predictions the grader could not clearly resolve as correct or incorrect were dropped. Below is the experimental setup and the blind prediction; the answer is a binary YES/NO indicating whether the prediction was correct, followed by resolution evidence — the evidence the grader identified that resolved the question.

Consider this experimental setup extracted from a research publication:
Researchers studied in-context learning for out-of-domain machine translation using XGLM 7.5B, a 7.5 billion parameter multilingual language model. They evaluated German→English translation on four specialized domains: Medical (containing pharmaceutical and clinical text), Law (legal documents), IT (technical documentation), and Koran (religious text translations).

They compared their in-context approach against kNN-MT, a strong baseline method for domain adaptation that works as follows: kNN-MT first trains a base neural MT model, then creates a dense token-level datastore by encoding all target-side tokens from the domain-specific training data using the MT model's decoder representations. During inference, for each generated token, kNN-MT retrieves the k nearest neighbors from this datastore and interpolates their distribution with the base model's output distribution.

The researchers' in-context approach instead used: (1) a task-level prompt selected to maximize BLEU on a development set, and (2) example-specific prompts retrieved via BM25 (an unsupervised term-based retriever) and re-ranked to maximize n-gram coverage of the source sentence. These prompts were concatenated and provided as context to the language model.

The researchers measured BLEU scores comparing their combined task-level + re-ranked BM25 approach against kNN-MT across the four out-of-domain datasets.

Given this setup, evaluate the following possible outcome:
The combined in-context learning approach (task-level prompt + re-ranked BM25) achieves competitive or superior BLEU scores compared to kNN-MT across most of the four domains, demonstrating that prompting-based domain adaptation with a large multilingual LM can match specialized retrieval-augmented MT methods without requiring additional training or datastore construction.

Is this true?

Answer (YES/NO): NO